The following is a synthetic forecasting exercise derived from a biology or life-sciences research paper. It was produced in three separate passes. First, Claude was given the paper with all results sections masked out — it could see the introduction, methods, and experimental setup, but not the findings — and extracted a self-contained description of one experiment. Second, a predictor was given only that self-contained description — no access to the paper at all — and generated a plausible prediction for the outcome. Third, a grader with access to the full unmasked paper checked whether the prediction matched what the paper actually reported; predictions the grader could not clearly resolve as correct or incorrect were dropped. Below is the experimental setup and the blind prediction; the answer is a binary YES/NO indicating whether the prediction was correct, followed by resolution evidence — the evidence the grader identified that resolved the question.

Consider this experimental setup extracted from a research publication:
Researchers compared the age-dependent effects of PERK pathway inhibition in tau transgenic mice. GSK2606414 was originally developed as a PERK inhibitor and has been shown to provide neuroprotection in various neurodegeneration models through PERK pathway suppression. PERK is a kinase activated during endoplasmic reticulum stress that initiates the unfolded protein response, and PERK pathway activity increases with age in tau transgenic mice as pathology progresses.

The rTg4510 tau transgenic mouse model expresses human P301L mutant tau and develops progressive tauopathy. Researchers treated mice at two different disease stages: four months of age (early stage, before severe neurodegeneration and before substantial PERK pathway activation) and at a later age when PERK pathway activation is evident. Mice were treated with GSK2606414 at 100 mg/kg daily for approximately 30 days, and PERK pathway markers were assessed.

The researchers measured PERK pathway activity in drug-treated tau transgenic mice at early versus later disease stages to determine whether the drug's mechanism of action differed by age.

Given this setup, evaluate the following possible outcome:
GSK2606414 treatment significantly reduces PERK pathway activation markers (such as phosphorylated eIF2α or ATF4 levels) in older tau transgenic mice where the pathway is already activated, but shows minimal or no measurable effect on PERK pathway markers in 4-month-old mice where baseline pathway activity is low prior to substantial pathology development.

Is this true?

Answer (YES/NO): YES